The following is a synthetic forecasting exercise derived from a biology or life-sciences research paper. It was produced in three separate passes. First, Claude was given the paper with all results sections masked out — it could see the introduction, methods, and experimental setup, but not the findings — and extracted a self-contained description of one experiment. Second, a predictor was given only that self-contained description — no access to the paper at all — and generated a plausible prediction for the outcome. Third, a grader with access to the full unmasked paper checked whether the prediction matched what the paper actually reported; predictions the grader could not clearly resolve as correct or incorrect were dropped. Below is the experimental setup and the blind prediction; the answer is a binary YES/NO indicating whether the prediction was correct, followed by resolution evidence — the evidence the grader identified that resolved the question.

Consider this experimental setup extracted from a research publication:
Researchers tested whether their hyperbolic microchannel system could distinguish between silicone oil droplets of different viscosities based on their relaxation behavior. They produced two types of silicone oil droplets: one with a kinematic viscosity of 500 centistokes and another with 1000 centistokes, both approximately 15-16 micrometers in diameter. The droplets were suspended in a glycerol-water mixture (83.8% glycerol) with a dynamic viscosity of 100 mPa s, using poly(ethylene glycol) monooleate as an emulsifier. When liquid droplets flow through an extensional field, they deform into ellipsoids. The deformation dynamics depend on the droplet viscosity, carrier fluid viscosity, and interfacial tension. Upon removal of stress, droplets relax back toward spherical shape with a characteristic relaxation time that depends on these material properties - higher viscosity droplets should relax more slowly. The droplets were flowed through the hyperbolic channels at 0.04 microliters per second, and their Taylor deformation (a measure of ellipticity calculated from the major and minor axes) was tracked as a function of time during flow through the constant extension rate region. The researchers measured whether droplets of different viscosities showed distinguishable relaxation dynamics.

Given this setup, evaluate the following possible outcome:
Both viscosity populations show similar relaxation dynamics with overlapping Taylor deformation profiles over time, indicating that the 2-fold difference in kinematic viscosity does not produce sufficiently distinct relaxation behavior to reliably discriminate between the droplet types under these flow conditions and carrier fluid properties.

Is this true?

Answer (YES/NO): NO